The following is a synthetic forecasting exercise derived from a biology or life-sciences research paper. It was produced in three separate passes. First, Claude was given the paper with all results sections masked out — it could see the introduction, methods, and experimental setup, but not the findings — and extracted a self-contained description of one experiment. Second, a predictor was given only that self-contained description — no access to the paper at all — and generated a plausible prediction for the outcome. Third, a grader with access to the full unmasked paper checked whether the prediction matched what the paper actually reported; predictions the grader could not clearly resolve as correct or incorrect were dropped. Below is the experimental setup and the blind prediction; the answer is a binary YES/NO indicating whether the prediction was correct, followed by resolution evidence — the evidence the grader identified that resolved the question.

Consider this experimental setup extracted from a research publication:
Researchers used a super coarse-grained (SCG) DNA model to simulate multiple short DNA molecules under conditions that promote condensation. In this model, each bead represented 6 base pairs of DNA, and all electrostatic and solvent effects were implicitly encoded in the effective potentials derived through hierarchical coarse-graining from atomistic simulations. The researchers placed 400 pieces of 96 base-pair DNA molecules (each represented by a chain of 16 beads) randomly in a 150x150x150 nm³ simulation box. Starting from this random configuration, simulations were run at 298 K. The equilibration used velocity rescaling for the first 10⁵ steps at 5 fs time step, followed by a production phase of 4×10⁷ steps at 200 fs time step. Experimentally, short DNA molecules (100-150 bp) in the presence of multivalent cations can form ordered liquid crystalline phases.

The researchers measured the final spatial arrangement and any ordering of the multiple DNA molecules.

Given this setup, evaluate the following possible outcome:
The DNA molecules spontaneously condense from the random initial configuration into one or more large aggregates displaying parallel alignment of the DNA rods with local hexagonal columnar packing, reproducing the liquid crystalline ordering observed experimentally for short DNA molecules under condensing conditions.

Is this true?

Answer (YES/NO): YES